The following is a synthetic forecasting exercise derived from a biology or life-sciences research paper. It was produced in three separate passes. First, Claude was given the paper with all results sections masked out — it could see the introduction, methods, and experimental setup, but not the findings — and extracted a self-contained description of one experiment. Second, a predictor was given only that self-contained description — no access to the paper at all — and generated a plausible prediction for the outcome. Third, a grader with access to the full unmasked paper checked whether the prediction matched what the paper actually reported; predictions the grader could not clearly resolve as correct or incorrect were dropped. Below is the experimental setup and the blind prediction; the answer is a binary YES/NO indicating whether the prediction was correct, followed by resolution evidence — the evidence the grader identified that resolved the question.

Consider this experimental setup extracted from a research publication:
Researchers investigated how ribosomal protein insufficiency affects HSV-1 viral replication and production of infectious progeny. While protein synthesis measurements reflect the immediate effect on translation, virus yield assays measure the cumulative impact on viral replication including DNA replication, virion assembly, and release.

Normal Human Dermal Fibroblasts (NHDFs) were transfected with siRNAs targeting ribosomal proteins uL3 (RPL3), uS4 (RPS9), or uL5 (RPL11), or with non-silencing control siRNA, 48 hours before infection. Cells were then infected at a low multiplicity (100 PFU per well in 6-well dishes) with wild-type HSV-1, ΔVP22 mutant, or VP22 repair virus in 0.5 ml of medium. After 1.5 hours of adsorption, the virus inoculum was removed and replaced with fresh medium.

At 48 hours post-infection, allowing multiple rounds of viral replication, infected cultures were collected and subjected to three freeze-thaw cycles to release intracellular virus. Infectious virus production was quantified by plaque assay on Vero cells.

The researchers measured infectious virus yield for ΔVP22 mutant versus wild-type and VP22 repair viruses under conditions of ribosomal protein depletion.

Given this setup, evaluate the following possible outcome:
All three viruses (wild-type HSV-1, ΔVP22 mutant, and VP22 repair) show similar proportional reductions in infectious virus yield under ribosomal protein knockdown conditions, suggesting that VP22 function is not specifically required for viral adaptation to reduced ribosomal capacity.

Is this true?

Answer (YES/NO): NO